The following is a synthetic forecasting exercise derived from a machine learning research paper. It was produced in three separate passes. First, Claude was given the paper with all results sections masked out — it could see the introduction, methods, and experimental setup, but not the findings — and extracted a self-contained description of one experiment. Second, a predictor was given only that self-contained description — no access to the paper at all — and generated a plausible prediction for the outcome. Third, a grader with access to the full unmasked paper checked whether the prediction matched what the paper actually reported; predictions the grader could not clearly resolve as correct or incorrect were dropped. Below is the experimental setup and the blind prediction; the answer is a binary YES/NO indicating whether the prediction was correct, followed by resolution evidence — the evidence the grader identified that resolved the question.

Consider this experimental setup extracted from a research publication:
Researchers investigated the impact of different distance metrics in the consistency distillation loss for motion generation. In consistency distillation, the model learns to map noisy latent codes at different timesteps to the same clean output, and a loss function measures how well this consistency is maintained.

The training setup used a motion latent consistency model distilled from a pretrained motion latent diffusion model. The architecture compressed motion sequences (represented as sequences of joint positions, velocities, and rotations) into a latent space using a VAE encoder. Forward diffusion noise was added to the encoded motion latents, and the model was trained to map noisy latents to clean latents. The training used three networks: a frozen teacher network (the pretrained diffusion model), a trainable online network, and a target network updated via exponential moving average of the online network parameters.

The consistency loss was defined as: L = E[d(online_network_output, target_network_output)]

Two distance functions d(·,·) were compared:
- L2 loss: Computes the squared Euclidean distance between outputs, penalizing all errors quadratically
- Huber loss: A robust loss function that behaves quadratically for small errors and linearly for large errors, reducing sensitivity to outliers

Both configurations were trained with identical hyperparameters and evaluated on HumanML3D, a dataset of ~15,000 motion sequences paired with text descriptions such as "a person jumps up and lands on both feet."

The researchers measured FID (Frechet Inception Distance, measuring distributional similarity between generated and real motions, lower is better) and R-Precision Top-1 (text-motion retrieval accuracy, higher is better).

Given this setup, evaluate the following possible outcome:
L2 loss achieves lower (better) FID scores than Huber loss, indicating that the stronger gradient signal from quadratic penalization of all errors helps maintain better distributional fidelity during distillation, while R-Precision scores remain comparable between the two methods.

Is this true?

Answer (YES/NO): NO